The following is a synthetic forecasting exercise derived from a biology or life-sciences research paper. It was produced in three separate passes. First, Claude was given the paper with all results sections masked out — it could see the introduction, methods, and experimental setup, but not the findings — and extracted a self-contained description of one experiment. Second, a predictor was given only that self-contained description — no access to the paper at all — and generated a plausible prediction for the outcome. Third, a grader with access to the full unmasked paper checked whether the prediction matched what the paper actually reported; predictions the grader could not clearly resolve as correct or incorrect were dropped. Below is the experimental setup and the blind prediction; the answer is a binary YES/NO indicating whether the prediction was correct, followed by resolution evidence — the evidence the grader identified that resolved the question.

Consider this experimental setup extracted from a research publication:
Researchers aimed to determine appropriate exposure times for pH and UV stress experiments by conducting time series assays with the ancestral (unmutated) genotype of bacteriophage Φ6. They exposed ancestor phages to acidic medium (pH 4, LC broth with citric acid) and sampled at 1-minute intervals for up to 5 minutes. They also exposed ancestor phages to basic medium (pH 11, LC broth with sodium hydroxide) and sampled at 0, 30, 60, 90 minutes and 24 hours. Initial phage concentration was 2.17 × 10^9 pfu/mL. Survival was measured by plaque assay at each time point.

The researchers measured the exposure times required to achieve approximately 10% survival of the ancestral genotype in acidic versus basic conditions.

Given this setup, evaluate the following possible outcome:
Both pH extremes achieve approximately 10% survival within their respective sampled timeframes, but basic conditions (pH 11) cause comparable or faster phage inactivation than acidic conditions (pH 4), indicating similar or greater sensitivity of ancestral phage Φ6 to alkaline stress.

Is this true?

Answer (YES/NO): NO